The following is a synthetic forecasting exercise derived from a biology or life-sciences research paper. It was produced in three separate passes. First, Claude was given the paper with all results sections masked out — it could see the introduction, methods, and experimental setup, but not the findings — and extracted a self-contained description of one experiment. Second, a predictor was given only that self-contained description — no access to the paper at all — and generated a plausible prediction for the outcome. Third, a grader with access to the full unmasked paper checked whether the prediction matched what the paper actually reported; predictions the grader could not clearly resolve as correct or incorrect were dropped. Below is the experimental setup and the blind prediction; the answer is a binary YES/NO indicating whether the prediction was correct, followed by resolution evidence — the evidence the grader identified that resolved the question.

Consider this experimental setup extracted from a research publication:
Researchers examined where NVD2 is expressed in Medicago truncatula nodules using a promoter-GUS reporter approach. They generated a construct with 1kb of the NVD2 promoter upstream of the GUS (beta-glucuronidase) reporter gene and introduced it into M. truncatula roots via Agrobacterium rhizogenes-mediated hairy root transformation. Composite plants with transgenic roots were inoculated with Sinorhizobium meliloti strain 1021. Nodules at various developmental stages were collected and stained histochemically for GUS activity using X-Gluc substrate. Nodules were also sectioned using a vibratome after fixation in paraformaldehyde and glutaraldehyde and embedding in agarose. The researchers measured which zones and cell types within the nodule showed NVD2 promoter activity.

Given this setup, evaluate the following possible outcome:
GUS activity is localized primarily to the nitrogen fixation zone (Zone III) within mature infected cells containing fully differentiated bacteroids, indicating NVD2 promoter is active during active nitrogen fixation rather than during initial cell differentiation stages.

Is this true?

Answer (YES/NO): NO